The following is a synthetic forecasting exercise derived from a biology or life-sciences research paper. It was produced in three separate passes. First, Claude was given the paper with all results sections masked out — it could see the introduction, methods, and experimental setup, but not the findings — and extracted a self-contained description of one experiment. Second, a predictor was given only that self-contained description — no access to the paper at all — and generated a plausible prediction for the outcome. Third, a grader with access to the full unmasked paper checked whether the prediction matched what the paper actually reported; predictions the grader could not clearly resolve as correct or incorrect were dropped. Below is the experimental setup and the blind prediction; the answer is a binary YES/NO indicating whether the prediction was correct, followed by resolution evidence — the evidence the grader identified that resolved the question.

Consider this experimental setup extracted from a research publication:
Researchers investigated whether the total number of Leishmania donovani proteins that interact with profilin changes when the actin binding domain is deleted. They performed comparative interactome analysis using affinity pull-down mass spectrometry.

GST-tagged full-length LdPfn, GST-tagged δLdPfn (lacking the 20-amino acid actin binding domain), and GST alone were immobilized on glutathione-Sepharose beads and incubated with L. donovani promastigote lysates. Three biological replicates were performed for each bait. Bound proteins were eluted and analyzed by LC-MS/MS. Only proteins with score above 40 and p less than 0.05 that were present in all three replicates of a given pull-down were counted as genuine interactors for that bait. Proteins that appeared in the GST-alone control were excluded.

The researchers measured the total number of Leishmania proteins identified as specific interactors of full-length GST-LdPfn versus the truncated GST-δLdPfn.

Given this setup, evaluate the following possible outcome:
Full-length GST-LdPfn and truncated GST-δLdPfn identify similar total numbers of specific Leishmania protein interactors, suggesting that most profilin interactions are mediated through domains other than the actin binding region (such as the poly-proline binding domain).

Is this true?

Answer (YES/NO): NO